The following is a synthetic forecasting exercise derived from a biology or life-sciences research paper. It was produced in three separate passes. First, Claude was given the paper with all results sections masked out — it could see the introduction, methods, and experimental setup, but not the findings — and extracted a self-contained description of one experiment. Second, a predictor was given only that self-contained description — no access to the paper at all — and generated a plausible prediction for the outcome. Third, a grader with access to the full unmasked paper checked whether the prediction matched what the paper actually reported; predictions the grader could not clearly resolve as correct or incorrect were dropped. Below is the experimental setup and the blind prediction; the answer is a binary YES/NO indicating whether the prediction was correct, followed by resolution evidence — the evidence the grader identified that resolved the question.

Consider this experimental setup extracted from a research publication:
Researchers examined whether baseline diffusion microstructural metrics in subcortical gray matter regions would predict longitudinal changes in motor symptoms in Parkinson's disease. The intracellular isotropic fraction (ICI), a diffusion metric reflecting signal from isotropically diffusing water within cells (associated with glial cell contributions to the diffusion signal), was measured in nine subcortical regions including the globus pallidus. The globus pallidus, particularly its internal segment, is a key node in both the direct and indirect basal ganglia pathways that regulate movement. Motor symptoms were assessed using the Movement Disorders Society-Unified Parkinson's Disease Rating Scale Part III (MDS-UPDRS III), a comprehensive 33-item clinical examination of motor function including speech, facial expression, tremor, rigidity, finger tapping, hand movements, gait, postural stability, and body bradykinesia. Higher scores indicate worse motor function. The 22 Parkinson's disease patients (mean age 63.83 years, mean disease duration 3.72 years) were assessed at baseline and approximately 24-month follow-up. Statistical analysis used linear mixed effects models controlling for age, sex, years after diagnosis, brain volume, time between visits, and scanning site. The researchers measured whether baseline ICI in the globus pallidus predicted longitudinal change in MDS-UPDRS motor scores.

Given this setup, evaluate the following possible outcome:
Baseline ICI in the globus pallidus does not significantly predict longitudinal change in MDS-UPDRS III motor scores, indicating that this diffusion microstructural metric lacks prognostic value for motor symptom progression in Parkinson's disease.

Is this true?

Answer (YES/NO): YES